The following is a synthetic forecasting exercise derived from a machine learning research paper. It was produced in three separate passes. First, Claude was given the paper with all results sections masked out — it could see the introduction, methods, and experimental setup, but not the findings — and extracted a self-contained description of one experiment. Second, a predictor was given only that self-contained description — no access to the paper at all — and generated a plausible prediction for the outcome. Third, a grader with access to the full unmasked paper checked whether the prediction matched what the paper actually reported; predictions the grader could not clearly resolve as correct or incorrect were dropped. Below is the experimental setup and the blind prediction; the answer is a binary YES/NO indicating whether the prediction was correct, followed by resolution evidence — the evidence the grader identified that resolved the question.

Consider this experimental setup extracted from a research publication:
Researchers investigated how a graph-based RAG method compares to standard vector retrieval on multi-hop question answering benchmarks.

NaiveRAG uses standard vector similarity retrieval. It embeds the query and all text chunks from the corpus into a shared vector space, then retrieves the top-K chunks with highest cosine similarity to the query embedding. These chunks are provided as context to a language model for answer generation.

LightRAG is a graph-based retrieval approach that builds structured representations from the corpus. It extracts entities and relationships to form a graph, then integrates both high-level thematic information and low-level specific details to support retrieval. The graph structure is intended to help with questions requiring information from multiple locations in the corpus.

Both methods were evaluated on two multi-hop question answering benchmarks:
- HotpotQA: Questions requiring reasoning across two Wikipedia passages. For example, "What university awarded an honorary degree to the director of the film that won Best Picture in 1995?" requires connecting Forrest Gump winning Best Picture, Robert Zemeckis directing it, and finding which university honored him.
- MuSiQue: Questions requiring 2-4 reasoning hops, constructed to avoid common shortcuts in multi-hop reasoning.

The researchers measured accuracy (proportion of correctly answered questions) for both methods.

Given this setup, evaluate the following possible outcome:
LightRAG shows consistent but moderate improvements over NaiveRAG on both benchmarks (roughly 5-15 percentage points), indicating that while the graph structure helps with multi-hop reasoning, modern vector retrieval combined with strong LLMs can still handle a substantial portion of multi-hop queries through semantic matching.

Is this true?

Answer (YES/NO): NO